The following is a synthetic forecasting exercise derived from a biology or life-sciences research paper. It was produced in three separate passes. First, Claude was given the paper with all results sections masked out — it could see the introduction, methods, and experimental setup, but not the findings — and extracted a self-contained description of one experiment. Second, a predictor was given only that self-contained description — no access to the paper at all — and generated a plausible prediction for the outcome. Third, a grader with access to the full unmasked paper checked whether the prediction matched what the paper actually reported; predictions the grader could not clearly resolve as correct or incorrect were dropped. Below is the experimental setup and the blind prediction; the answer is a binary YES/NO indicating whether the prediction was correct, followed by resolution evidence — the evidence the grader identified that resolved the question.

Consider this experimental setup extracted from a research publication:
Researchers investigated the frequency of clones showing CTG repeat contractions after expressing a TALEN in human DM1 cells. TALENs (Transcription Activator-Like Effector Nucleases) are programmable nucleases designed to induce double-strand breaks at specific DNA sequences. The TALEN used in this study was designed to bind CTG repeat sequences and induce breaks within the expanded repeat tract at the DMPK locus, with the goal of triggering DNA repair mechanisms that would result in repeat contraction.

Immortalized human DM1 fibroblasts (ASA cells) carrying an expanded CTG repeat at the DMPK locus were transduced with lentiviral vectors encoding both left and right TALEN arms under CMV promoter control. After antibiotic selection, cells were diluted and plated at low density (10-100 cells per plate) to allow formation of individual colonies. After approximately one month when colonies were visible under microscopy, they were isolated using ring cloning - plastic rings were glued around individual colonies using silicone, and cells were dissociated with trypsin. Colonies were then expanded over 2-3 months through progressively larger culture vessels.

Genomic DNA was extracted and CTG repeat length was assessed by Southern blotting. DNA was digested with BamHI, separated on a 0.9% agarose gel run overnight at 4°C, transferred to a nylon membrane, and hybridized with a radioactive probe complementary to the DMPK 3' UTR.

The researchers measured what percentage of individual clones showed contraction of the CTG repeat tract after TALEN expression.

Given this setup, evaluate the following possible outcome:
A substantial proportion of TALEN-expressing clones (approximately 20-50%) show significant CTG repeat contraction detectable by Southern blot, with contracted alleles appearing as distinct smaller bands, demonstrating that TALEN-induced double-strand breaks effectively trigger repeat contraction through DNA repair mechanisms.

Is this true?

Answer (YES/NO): NO